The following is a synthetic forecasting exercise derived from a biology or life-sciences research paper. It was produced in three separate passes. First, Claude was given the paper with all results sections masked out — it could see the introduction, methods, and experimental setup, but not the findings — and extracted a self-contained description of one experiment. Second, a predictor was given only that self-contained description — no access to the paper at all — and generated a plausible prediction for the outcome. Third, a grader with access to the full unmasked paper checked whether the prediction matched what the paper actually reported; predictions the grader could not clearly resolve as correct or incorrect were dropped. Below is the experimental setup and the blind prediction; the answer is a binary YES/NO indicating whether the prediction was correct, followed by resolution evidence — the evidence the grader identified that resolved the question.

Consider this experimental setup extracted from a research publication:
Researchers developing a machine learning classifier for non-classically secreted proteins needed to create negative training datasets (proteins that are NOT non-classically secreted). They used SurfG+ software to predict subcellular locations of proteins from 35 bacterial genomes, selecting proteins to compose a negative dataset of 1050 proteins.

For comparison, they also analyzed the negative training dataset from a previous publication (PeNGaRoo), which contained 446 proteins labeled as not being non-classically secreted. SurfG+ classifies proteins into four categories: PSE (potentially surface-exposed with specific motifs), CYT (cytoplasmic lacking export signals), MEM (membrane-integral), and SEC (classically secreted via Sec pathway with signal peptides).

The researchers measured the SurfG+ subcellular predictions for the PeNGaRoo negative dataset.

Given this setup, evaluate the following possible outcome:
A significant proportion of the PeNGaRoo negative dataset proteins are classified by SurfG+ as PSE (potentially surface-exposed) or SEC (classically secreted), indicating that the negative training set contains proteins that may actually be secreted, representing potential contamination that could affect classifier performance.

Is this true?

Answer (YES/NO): NO